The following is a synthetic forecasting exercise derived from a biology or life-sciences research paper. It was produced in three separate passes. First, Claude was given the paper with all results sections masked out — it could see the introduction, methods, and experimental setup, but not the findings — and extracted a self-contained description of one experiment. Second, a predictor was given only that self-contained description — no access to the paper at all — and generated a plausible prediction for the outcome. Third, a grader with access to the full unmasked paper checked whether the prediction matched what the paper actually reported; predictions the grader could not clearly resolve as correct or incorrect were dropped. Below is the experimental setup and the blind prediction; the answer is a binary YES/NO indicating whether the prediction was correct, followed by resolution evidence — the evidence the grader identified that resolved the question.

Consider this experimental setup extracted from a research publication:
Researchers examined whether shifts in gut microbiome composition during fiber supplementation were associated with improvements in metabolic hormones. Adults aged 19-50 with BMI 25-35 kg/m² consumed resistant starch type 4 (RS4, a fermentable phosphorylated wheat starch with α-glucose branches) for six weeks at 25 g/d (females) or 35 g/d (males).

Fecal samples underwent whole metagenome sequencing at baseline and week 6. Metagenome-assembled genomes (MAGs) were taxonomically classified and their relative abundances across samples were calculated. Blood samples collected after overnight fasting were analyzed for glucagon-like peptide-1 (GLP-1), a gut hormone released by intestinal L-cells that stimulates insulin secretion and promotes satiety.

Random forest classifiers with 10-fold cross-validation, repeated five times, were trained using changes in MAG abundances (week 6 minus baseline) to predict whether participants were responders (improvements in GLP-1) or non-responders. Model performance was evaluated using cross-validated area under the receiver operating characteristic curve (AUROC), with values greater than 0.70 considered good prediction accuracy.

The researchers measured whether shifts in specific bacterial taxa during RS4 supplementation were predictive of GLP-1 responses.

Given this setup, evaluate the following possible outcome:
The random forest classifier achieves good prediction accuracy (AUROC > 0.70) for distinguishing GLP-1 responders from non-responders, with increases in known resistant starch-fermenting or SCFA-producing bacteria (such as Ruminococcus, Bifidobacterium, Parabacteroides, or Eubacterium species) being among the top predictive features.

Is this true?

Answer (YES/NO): NO